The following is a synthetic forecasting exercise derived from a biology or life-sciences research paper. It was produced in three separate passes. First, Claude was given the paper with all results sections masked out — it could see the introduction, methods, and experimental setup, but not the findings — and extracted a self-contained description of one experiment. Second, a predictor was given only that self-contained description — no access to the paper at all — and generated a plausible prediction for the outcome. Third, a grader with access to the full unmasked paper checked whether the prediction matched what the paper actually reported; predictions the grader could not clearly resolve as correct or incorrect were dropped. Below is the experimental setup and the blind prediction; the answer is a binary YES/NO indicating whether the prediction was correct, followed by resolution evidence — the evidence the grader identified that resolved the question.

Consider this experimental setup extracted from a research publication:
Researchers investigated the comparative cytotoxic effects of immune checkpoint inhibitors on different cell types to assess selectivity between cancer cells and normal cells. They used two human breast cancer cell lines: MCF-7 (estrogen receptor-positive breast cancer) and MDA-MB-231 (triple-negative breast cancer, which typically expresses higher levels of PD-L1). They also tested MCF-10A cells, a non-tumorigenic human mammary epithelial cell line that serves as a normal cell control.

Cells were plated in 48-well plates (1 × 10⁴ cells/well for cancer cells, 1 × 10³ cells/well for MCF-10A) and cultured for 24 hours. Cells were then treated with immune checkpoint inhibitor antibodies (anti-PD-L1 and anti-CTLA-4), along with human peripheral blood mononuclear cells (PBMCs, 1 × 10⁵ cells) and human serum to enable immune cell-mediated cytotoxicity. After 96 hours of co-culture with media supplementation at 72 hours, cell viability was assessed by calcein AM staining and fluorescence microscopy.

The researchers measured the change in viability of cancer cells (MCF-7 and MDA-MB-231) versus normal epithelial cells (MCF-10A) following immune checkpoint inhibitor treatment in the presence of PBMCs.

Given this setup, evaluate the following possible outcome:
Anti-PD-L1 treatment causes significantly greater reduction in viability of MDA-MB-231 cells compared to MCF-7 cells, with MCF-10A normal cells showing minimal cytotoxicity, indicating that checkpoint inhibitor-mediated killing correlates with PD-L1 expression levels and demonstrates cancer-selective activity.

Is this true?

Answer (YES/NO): NO